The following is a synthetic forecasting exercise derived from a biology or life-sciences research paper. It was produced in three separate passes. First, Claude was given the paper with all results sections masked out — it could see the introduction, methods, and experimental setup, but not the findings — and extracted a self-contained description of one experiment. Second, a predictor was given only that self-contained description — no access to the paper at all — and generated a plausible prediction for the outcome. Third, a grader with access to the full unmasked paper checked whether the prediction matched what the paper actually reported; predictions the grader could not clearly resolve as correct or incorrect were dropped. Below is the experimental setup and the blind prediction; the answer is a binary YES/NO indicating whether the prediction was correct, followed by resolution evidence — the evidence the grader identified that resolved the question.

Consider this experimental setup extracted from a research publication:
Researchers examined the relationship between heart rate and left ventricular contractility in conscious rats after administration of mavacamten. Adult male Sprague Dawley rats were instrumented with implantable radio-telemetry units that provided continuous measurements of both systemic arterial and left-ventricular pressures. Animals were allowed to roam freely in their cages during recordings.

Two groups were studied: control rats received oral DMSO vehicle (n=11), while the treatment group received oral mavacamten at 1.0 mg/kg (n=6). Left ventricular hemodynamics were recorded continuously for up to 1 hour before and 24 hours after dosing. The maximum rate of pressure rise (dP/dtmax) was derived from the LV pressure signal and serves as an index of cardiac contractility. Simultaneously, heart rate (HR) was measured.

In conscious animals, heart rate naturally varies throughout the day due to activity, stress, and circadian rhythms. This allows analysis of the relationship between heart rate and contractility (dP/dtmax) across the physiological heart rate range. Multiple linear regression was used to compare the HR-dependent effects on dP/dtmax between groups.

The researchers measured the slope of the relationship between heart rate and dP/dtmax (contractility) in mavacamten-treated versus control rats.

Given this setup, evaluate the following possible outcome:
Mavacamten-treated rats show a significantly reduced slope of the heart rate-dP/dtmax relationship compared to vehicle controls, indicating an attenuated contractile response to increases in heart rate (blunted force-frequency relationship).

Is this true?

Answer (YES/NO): NO